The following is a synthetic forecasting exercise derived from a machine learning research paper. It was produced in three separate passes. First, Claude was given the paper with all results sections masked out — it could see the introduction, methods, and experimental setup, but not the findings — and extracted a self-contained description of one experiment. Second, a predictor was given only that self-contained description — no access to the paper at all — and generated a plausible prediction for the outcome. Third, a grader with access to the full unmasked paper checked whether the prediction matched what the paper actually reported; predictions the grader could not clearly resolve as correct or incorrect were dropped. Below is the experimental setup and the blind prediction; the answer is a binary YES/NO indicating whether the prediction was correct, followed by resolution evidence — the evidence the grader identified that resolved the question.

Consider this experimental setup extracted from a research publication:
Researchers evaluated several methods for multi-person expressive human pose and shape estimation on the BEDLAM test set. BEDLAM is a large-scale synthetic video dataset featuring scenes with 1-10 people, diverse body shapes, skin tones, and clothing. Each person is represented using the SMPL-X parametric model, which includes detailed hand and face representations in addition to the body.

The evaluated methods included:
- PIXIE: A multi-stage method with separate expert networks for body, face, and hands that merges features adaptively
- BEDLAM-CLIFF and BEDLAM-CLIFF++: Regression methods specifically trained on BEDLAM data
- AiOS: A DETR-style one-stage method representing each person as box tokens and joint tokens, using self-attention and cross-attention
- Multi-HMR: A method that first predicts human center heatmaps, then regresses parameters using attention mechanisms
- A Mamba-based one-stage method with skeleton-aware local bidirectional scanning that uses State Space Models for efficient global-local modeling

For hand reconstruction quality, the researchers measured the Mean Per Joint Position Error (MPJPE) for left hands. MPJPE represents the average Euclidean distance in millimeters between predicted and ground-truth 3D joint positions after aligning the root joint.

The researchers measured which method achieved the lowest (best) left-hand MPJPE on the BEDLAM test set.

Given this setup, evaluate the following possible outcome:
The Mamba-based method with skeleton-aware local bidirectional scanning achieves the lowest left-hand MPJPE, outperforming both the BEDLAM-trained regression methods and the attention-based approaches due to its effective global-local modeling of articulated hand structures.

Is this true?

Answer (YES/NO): NO